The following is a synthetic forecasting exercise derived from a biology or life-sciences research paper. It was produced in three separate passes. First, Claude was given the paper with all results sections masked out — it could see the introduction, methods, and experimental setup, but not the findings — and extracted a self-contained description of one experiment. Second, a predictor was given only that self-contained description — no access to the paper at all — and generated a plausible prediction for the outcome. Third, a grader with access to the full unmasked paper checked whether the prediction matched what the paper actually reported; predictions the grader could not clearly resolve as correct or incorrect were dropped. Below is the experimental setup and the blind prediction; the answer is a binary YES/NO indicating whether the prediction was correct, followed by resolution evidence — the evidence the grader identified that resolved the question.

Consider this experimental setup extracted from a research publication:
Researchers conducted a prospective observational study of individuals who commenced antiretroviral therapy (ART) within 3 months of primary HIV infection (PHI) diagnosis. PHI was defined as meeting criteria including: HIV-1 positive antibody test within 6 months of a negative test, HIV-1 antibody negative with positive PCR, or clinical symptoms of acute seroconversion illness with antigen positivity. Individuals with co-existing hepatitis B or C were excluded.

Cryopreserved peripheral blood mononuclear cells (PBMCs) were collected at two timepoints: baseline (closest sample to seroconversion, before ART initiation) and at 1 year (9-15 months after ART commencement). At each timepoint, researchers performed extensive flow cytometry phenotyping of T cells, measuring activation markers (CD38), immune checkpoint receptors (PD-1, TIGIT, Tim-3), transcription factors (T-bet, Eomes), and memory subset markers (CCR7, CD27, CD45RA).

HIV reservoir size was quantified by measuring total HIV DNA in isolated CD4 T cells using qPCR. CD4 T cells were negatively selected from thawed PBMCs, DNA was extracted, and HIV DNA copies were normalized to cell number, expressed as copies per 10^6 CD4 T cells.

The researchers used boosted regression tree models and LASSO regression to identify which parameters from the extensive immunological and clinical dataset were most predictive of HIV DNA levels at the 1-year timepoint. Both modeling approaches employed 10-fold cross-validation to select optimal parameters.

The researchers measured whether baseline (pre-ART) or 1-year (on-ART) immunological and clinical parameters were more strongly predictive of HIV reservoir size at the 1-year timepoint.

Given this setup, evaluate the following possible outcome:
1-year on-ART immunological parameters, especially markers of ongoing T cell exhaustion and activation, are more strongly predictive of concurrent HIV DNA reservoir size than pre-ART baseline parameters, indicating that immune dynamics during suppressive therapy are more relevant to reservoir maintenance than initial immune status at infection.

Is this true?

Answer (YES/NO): NO